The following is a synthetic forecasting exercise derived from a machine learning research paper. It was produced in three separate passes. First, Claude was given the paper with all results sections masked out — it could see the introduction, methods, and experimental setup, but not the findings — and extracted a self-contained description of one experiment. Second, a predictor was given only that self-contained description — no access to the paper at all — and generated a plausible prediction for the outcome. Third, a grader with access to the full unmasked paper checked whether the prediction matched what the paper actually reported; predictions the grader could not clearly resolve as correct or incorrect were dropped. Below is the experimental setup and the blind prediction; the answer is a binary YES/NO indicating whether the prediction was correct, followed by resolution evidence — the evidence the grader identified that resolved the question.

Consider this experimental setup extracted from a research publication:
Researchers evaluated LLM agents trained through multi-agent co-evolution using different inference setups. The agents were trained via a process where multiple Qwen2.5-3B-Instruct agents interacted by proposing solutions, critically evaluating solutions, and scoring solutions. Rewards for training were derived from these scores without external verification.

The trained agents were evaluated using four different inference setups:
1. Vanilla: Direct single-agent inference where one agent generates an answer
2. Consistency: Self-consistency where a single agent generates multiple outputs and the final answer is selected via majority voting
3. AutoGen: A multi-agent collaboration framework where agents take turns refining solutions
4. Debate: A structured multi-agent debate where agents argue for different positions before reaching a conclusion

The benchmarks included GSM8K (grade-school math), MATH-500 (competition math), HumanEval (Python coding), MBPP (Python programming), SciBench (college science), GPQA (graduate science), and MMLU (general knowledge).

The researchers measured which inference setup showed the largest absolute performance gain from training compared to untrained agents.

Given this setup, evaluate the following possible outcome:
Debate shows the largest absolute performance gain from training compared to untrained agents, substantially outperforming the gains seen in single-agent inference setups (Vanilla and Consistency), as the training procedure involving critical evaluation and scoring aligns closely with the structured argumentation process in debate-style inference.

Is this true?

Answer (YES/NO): NO